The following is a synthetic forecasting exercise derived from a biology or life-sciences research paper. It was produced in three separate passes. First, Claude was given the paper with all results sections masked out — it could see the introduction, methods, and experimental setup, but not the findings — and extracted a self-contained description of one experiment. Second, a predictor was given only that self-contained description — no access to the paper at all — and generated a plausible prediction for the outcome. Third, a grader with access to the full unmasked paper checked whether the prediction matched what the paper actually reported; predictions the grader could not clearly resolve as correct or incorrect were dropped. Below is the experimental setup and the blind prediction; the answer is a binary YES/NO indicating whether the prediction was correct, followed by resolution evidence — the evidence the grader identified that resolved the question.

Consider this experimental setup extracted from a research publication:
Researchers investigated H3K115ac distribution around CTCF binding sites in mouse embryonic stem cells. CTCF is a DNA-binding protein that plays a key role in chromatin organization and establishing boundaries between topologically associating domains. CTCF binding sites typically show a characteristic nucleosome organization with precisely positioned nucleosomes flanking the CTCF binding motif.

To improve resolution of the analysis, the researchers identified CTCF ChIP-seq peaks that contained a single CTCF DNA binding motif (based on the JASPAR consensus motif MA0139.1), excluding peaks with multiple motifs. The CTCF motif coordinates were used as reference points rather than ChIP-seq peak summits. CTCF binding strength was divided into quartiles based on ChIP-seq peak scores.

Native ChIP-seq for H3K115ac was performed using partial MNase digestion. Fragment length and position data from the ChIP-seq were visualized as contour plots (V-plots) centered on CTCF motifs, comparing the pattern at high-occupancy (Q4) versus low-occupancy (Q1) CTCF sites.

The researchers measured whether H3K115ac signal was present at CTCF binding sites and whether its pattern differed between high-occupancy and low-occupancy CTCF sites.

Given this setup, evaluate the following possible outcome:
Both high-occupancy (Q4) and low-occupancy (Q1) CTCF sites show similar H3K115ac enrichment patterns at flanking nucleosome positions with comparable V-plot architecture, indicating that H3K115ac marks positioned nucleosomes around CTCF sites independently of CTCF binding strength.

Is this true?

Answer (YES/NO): NO